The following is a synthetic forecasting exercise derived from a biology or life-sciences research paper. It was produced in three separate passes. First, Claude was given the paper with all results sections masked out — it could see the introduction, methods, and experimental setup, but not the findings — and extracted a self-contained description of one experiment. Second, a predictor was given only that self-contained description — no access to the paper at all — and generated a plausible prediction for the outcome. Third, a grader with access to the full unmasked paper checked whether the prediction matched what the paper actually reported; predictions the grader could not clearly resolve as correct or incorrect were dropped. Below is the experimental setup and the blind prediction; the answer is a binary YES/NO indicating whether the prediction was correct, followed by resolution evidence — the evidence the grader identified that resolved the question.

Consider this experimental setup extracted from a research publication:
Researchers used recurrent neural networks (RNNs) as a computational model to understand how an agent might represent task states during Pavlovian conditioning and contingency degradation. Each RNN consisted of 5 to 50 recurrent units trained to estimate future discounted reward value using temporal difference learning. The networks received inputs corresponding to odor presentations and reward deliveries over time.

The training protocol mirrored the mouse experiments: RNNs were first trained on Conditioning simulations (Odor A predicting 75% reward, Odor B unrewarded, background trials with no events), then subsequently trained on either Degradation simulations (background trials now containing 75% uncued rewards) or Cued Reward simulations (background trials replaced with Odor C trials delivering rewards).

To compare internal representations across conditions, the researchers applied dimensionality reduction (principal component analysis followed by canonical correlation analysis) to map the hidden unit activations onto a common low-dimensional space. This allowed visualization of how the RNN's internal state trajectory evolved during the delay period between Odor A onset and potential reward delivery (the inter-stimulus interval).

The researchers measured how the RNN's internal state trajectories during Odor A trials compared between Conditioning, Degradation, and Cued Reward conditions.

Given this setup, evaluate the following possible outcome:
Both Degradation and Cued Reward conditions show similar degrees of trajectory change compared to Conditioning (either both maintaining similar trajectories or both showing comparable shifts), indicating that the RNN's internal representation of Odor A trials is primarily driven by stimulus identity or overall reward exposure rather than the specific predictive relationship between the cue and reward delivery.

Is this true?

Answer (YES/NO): NO